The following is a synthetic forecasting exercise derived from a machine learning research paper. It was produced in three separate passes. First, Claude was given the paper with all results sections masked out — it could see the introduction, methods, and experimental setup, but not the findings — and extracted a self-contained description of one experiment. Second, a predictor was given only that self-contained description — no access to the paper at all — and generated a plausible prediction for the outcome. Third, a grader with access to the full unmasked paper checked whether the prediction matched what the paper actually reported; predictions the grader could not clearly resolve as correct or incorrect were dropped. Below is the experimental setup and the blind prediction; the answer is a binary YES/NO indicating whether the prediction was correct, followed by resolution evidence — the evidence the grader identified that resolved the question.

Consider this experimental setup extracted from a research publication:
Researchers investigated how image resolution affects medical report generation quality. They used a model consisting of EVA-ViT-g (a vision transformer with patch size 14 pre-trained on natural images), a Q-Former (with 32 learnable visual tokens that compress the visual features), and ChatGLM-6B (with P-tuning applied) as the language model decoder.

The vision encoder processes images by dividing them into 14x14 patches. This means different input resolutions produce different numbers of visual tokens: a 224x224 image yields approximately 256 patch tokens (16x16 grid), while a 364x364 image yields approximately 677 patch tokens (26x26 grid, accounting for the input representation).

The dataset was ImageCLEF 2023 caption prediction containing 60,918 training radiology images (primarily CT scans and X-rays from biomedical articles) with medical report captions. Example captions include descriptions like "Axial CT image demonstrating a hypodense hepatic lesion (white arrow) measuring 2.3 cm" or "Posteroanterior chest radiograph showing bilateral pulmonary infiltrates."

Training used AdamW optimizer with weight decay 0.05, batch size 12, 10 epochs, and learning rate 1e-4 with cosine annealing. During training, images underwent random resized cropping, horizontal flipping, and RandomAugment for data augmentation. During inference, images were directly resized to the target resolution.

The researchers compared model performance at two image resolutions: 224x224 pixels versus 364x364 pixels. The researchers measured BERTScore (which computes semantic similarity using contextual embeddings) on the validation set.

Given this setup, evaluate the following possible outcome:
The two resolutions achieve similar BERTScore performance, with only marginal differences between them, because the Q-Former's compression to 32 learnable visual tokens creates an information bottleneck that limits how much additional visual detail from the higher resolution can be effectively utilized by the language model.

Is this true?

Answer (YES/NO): NO